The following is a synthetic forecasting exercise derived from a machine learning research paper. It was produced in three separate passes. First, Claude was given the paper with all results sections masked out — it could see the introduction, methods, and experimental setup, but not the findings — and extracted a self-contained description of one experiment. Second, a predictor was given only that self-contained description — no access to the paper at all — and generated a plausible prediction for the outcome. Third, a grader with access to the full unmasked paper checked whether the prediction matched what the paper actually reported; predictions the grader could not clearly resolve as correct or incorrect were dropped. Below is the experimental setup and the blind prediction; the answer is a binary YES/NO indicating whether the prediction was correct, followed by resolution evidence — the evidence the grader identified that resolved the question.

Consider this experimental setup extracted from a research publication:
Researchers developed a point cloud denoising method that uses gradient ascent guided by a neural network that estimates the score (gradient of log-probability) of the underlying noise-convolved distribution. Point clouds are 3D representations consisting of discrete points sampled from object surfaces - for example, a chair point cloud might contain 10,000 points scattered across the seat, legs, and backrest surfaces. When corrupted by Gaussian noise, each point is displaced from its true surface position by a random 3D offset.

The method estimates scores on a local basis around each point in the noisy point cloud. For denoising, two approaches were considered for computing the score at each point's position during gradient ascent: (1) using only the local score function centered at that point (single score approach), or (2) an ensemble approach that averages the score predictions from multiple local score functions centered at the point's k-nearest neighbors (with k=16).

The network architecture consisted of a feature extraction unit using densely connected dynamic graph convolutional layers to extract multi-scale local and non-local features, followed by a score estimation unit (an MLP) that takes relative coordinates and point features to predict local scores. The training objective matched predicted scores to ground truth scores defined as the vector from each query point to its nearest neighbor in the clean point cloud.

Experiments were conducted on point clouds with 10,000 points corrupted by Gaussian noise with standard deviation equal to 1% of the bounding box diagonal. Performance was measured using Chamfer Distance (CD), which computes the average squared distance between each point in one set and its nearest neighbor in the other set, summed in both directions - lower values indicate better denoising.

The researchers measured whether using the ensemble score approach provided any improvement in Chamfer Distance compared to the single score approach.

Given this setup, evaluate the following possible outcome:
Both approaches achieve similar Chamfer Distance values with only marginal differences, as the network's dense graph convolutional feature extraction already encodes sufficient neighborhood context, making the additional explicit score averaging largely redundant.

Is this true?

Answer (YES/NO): NO